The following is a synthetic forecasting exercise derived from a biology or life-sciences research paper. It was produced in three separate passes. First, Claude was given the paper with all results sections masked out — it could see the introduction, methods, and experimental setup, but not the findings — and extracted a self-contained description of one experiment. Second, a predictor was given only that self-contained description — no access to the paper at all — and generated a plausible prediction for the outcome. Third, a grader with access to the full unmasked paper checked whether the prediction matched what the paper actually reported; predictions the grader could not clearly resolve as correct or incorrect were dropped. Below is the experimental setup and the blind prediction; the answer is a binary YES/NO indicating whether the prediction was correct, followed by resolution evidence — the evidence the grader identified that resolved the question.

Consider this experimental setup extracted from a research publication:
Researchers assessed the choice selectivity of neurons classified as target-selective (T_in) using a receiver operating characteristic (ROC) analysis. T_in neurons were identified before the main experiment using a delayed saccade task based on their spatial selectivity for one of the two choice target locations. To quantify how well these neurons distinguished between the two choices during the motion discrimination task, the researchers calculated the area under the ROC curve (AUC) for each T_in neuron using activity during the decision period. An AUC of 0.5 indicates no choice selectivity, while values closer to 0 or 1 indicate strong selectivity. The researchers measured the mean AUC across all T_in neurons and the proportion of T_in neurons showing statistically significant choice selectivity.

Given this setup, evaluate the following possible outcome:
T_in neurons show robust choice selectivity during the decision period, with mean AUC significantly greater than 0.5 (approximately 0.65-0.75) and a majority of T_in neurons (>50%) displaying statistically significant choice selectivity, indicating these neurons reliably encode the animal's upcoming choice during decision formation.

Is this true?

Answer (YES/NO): NO